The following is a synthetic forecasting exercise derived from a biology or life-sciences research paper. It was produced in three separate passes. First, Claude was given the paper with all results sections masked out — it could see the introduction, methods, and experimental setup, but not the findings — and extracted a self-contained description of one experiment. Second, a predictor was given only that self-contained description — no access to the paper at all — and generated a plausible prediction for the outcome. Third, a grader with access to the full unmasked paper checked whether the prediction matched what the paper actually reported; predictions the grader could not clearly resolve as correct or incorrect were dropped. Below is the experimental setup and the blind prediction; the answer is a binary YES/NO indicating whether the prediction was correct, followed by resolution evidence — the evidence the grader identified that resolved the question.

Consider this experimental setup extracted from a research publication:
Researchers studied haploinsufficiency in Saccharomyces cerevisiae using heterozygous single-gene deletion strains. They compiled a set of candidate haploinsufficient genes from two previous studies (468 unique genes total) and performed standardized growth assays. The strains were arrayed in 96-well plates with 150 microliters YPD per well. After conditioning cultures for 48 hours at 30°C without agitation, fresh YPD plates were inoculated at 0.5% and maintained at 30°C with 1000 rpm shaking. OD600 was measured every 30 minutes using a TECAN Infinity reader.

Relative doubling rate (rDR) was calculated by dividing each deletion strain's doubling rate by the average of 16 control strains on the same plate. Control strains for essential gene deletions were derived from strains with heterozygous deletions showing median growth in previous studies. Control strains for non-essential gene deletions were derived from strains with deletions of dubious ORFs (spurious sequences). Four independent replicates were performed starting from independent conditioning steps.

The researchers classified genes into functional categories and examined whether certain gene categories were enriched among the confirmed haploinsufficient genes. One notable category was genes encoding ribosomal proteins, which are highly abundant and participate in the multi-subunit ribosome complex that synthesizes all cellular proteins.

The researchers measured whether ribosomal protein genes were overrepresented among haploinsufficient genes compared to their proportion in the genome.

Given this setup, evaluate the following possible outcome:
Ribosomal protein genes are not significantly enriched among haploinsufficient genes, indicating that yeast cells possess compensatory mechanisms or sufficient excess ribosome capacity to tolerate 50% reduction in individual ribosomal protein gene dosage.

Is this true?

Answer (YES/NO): NO